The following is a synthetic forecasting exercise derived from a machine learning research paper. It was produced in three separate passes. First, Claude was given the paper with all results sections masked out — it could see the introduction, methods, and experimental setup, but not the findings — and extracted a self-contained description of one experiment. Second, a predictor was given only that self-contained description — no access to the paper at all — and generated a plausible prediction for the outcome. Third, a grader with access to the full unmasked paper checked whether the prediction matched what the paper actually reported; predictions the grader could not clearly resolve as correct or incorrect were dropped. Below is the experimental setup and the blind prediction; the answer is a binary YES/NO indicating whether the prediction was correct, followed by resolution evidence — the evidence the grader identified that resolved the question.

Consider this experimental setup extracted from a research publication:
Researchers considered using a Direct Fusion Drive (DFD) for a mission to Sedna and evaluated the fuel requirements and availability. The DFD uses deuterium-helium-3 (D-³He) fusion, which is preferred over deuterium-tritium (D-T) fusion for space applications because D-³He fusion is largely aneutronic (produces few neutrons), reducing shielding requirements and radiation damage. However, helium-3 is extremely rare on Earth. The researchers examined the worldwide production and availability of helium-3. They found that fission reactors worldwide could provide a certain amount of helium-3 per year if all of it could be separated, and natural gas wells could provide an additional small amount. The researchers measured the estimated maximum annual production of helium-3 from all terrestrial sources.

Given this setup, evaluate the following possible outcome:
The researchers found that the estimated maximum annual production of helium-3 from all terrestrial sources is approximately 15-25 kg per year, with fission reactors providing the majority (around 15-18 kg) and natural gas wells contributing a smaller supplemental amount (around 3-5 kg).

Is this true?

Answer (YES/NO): NO